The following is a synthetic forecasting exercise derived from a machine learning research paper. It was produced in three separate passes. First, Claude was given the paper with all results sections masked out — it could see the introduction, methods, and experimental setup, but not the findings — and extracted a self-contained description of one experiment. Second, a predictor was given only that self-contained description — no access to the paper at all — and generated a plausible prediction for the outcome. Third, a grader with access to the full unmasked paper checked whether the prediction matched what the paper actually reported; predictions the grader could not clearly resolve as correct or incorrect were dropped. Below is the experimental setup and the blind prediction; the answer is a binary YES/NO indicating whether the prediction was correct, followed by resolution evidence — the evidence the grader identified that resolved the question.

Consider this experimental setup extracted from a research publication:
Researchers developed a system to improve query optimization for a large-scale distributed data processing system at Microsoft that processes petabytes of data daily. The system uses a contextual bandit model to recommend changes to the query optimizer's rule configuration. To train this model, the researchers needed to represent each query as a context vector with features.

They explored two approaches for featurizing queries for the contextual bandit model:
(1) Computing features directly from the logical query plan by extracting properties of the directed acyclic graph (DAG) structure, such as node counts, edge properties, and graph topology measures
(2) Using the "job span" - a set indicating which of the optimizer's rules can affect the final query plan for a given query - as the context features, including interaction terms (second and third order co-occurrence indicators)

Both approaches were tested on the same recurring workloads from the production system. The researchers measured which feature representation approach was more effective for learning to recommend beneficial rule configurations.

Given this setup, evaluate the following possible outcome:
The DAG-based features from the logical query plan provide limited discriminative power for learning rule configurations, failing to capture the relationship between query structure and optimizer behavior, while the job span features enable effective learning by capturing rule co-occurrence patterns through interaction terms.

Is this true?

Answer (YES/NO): NO